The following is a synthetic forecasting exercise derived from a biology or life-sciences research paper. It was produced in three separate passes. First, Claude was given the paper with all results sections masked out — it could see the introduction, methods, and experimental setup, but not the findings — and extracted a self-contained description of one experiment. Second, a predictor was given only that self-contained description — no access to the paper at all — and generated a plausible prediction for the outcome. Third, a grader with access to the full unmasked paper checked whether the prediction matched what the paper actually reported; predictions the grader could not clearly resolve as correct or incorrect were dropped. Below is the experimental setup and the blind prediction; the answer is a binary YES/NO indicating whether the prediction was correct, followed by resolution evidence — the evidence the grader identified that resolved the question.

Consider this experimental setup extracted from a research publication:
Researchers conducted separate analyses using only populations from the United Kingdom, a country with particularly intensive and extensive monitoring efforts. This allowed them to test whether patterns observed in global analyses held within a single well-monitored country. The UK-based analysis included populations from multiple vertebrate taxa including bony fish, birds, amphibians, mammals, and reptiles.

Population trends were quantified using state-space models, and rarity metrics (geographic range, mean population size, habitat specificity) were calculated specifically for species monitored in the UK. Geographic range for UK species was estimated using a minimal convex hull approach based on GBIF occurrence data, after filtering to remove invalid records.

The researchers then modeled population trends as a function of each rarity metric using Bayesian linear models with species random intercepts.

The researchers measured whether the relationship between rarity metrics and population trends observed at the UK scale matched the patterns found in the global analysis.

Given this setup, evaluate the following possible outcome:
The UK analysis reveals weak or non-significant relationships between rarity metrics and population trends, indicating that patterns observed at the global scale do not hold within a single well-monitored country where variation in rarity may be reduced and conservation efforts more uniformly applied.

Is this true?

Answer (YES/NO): NO